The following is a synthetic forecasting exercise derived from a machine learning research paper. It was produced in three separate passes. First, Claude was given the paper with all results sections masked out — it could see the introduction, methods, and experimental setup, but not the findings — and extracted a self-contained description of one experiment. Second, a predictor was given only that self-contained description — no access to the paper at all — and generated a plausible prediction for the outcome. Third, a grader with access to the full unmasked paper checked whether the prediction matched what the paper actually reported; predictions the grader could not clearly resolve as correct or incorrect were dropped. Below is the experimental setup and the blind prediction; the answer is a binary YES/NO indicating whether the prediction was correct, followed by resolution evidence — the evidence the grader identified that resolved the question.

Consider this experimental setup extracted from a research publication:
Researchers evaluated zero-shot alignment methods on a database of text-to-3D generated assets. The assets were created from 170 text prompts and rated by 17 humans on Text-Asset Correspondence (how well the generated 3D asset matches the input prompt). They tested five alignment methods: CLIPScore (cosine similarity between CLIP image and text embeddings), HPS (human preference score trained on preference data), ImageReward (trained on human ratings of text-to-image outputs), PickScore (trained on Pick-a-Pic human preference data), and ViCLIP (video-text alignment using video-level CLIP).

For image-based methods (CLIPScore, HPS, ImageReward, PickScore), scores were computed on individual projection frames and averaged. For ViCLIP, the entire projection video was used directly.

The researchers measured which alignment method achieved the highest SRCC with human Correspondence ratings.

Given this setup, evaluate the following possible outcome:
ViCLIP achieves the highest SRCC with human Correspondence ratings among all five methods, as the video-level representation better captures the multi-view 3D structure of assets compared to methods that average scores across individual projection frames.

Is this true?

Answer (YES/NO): NO